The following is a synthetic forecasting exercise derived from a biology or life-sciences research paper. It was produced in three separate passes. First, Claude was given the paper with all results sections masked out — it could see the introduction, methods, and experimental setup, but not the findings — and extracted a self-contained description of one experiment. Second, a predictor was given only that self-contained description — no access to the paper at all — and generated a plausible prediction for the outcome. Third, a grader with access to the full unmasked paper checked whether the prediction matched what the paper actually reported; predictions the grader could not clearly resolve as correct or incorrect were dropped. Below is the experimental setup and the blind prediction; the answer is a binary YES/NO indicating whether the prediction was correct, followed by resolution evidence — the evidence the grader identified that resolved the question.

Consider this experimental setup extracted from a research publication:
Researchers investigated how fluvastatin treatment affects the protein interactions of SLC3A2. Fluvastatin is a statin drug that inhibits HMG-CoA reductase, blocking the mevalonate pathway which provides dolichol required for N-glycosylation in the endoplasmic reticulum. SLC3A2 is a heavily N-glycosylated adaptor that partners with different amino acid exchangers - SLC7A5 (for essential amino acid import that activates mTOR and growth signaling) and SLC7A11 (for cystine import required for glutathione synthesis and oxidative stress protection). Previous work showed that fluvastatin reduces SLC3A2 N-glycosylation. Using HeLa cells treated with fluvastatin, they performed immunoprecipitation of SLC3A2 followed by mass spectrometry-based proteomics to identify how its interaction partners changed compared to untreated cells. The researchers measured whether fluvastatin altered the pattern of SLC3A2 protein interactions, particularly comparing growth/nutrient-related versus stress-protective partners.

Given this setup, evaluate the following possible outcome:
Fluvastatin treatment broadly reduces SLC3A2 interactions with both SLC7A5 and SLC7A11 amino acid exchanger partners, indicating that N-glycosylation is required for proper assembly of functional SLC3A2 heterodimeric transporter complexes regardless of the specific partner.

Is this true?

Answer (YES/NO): NO